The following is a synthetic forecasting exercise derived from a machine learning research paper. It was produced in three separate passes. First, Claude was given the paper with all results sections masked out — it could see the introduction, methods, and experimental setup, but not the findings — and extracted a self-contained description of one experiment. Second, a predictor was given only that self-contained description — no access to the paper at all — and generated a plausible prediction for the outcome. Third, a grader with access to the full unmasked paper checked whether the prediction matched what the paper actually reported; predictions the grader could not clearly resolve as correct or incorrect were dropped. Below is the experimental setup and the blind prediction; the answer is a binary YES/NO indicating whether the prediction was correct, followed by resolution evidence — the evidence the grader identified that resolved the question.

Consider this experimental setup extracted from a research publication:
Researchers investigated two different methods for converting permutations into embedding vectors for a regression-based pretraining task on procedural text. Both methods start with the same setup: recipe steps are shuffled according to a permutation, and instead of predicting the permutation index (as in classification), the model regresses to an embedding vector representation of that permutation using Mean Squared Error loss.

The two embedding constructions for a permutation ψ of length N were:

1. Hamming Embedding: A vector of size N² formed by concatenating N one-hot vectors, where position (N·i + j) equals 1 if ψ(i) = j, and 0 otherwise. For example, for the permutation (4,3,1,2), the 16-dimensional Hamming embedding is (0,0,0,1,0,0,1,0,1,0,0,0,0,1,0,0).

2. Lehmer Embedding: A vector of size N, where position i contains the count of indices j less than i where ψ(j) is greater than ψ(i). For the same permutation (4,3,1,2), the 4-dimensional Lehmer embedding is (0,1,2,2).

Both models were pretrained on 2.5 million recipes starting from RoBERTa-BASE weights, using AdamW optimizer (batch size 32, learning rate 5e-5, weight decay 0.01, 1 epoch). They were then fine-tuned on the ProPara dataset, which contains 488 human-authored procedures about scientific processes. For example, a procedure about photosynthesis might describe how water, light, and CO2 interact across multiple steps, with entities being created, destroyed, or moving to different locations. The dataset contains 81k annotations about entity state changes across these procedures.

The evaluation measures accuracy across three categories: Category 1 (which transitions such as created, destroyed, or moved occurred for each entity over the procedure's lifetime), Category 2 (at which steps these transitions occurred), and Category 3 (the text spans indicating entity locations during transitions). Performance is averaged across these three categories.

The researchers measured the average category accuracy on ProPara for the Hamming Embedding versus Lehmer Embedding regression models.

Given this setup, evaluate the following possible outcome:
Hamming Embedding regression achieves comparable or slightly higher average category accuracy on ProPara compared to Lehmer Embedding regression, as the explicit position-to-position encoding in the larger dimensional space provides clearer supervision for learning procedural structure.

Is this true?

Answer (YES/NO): NO